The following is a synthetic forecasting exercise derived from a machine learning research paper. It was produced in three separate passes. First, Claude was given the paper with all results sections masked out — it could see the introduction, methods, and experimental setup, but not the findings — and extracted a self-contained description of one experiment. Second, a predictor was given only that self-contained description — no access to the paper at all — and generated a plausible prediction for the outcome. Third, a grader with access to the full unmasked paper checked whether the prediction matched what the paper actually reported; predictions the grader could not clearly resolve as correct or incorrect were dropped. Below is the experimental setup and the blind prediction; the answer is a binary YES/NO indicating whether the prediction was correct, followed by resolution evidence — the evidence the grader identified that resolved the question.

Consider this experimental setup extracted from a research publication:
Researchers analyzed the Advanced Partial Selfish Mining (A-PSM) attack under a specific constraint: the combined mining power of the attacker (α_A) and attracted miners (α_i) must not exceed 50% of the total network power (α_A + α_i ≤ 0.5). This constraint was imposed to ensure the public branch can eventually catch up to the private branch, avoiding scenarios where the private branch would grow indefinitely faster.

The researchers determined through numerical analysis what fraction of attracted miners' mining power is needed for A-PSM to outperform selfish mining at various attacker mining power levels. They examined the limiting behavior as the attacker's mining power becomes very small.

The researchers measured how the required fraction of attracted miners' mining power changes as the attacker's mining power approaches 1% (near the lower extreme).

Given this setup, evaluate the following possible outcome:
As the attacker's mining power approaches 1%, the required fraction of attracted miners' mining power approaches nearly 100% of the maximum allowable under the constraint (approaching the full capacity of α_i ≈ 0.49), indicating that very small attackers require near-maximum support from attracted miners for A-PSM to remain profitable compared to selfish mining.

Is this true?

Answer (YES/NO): YES